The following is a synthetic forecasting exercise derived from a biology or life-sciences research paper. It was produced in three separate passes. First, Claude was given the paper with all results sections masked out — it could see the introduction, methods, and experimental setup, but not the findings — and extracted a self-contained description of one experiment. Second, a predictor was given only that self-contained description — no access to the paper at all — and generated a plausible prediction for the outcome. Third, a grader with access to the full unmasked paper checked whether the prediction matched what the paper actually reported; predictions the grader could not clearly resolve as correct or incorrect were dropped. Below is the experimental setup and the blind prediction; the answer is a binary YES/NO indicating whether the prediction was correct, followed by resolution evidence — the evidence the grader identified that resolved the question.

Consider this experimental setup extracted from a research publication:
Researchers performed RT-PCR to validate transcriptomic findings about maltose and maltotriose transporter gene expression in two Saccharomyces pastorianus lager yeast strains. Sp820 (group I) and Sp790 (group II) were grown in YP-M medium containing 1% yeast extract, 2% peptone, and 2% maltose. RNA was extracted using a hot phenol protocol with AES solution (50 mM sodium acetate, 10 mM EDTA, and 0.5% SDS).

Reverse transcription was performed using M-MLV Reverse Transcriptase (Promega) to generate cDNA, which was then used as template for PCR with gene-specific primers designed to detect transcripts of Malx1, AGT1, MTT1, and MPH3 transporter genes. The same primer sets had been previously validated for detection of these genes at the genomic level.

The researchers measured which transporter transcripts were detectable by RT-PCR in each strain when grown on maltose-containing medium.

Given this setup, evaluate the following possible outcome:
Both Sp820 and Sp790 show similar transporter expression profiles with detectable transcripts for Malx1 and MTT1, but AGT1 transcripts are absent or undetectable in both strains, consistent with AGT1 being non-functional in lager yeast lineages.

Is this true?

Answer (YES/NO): NO